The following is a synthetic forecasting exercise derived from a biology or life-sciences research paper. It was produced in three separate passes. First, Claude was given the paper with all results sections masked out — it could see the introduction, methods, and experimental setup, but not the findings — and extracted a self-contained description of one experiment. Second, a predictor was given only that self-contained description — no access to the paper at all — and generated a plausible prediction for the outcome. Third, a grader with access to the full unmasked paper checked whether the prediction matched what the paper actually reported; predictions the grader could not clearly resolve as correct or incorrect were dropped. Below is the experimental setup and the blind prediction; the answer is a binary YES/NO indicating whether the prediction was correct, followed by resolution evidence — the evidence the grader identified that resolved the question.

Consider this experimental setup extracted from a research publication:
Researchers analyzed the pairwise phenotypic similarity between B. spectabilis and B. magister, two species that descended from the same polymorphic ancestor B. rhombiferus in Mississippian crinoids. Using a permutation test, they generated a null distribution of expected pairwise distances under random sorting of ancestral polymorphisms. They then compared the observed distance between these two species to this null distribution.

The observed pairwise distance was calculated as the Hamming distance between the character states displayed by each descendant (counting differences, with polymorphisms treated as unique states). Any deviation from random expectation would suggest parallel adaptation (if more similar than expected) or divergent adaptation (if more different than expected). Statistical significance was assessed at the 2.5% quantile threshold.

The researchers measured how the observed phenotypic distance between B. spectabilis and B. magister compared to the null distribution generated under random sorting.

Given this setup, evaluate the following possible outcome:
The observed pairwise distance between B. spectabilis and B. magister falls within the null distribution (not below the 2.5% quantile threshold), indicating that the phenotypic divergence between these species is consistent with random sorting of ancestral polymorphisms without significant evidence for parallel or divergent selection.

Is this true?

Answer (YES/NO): YES